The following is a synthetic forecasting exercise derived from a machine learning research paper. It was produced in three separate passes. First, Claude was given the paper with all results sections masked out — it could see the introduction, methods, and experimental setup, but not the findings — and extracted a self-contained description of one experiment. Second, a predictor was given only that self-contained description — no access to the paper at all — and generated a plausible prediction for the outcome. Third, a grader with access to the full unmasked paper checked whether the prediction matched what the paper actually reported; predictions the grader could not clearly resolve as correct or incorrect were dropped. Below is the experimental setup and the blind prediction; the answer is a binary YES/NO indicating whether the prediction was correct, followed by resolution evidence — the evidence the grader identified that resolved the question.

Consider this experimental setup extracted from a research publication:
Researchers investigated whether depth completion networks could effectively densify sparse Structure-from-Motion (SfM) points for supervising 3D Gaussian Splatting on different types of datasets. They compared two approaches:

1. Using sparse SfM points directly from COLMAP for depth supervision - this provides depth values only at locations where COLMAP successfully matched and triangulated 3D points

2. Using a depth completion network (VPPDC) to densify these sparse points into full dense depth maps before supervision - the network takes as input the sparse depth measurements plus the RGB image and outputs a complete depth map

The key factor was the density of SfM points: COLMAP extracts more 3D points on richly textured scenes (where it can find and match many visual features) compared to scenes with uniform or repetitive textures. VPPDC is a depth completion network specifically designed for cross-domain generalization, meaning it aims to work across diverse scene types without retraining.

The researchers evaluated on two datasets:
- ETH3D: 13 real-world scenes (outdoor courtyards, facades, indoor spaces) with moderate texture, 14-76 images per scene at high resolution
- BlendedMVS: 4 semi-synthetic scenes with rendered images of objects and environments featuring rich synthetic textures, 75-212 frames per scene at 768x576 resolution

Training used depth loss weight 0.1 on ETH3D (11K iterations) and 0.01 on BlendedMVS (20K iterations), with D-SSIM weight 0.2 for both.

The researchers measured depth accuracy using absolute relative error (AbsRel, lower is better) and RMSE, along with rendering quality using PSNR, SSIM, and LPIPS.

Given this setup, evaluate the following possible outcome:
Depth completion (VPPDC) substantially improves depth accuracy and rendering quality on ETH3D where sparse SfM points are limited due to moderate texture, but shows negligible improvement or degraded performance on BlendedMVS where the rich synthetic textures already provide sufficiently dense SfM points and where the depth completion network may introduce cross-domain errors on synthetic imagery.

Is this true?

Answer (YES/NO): NO